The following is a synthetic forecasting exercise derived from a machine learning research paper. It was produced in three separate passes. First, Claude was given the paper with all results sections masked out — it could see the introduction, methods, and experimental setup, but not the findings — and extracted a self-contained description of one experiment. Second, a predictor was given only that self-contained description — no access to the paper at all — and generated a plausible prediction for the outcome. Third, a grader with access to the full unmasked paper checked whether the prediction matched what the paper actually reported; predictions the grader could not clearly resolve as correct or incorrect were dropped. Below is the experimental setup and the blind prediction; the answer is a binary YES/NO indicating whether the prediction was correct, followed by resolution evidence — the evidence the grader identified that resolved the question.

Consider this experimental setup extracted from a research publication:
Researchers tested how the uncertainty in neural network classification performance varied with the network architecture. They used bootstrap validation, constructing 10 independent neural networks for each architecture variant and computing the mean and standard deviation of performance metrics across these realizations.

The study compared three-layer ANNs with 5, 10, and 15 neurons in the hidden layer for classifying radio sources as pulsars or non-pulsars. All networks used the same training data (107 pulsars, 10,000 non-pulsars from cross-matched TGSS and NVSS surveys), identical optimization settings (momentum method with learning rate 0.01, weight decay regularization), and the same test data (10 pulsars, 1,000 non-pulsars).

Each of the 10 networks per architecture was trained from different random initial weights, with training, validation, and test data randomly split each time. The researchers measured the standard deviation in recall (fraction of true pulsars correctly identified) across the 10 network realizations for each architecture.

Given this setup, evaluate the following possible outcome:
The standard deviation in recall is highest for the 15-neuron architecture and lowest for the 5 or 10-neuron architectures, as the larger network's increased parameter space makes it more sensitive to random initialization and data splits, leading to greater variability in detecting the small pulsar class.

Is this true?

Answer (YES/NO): NO